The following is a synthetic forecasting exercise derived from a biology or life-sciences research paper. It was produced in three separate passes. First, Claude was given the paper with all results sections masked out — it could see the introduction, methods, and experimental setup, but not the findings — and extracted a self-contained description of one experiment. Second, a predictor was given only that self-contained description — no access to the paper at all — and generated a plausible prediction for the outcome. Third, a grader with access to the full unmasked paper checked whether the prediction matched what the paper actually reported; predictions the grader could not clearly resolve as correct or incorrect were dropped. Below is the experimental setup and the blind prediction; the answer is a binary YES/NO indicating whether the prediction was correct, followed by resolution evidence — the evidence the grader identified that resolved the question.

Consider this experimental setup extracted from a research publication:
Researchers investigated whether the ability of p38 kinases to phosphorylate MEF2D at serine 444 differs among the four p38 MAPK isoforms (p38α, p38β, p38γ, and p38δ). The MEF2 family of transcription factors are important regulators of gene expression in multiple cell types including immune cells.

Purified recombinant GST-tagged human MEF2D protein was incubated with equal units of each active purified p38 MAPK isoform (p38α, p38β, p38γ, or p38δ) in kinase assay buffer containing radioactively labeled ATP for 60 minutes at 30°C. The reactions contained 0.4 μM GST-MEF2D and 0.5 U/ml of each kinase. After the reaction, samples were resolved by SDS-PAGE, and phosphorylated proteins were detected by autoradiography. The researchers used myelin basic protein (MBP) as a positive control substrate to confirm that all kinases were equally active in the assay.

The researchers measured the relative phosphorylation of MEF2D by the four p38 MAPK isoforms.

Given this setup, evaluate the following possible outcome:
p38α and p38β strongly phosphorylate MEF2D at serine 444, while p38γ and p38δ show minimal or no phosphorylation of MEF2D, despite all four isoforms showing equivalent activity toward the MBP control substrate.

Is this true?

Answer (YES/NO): NO